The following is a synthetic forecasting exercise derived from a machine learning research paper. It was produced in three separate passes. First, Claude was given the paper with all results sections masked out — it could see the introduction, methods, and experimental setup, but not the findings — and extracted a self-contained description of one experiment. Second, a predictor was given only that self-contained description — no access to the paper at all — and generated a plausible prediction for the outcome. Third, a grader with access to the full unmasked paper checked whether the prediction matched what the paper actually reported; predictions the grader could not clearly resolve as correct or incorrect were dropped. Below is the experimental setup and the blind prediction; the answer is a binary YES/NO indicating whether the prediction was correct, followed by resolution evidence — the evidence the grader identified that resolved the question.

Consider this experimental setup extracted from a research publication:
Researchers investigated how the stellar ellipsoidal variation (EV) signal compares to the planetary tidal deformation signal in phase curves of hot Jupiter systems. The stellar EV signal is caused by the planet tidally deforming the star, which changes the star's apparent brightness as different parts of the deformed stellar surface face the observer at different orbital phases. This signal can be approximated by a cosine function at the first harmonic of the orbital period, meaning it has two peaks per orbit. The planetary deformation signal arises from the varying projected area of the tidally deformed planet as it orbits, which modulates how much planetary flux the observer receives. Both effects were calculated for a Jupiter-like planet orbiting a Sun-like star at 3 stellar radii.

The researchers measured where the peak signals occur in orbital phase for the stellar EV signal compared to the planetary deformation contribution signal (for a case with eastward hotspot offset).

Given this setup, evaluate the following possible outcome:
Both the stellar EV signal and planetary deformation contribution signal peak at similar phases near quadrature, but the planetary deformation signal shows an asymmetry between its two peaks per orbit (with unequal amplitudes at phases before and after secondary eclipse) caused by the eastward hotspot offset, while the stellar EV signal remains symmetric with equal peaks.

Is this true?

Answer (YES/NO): NO